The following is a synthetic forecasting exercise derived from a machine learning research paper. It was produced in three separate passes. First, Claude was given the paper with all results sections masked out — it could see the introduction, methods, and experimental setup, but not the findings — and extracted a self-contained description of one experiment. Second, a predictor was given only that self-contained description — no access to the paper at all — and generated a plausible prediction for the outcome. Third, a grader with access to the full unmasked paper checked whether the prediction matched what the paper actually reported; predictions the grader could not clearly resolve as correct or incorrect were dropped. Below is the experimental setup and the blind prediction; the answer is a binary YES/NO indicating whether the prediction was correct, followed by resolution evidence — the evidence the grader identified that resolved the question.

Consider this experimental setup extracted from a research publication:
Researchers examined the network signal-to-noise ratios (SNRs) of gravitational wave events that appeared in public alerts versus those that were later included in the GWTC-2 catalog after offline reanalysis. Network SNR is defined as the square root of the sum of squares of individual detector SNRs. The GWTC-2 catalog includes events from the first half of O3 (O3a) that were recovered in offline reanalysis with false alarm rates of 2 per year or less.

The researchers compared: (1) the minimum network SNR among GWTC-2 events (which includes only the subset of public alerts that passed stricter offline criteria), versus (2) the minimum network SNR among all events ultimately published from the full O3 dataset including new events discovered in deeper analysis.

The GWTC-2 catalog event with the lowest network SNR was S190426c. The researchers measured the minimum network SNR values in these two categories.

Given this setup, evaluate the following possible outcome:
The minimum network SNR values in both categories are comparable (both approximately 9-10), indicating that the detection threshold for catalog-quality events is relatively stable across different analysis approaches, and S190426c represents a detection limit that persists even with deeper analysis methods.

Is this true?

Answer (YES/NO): NO